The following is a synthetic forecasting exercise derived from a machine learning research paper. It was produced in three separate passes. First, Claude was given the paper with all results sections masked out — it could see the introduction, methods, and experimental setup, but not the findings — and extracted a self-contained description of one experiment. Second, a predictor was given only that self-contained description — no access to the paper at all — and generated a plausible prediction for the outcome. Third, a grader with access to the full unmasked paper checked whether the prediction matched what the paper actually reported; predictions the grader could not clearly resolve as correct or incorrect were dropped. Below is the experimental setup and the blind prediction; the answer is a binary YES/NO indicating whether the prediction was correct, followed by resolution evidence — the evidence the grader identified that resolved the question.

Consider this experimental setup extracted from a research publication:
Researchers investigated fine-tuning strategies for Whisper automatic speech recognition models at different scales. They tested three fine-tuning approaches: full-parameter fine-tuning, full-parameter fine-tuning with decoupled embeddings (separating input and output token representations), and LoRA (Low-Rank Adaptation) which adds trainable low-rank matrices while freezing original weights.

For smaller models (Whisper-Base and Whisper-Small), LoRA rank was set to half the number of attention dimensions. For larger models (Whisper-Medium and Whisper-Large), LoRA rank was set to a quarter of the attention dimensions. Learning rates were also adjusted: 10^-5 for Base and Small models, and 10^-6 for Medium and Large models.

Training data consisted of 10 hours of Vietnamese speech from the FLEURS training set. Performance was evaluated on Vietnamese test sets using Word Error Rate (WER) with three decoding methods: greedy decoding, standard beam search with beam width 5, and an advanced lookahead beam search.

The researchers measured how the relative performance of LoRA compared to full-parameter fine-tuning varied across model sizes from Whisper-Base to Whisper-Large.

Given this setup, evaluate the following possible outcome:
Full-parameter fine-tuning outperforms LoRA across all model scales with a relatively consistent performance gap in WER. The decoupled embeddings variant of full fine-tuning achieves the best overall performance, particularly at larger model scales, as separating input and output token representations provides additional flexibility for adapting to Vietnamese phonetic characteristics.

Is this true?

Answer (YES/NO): NO